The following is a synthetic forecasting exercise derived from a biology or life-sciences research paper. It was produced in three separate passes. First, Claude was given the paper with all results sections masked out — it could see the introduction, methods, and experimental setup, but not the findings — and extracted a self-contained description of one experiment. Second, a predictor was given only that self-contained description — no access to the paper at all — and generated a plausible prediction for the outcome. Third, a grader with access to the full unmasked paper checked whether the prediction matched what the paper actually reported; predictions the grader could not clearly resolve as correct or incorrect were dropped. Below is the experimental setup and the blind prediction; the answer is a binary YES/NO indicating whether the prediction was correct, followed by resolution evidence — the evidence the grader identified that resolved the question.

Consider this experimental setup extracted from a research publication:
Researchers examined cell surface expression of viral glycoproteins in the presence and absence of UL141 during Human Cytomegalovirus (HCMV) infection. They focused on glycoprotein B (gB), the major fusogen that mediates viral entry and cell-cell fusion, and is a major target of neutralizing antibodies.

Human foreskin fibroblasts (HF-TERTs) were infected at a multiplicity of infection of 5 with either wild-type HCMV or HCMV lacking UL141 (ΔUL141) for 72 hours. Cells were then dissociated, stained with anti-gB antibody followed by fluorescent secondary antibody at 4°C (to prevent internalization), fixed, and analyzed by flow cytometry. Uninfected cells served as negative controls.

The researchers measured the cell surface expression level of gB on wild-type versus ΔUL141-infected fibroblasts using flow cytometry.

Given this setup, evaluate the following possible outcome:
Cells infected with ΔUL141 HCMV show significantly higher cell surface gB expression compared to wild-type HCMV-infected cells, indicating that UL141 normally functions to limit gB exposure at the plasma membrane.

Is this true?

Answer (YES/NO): YES